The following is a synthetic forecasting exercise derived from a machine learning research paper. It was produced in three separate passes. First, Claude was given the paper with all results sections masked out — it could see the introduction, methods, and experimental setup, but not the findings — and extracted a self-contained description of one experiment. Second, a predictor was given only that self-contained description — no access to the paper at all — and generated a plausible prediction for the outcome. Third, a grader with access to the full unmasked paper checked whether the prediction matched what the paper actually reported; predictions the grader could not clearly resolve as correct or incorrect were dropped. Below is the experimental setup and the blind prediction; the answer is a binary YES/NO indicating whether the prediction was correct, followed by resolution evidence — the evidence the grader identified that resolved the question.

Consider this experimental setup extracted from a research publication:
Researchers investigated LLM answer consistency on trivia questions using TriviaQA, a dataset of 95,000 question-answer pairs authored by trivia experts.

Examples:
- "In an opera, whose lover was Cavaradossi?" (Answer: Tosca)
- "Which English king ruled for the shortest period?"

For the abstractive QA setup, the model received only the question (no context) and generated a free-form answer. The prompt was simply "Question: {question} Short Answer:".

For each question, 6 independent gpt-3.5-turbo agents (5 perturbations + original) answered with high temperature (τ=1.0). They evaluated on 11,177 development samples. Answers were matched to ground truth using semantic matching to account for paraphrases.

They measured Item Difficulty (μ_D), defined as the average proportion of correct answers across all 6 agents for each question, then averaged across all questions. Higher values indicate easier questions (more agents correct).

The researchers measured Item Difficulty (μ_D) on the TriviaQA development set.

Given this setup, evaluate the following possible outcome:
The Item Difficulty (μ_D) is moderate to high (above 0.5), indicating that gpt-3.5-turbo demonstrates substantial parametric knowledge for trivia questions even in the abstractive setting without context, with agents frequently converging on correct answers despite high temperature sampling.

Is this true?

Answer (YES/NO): YES